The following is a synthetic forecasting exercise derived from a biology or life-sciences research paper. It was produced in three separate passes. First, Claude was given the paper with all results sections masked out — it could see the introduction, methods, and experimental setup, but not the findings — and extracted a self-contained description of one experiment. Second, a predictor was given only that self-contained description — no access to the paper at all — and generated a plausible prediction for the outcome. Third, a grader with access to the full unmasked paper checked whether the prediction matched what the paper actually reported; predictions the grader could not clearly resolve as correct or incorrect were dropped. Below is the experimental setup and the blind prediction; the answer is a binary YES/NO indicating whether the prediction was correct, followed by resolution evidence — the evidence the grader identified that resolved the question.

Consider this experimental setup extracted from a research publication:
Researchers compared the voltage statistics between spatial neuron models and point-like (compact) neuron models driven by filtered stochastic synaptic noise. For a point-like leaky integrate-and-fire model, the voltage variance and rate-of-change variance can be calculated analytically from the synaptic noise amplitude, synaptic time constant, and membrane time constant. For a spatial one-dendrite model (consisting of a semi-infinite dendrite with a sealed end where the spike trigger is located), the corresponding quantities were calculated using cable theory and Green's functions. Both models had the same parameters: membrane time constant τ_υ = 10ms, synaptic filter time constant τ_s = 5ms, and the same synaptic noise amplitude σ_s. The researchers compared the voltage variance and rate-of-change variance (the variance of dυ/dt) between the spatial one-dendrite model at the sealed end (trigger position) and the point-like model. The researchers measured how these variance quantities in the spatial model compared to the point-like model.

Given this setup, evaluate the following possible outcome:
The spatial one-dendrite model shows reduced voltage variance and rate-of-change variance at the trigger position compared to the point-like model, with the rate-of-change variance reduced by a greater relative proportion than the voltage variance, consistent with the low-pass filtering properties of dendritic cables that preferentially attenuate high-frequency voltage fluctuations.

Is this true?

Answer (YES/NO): NO